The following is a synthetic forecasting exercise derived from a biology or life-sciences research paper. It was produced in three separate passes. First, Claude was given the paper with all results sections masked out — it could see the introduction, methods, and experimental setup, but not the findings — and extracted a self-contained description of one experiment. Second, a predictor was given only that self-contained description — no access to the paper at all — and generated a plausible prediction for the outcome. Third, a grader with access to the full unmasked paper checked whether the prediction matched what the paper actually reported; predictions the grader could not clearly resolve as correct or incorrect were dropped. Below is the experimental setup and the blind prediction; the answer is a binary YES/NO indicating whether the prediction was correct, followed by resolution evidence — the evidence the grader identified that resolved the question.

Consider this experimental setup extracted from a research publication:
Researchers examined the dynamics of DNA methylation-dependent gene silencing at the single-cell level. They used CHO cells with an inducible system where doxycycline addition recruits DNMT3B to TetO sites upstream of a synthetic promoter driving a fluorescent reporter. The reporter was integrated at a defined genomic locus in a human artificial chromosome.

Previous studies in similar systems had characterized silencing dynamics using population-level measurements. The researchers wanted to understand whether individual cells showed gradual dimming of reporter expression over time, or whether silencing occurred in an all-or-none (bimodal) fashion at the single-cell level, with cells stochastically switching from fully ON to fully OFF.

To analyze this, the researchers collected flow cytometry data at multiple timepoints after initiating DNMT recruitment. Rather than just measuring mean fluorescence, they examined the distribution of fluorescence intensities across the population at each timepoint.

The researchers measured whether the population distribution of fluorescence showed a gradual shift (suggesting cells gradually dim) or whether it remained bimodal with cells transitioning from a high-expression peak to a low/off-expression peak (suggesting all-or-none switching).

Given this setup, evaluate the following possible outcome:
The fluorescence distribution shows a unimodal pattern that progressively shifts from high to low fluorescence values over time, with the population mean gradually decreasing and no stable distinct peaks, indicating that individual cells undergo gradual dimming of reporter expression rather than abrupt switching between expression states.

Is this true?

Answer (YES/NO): NO